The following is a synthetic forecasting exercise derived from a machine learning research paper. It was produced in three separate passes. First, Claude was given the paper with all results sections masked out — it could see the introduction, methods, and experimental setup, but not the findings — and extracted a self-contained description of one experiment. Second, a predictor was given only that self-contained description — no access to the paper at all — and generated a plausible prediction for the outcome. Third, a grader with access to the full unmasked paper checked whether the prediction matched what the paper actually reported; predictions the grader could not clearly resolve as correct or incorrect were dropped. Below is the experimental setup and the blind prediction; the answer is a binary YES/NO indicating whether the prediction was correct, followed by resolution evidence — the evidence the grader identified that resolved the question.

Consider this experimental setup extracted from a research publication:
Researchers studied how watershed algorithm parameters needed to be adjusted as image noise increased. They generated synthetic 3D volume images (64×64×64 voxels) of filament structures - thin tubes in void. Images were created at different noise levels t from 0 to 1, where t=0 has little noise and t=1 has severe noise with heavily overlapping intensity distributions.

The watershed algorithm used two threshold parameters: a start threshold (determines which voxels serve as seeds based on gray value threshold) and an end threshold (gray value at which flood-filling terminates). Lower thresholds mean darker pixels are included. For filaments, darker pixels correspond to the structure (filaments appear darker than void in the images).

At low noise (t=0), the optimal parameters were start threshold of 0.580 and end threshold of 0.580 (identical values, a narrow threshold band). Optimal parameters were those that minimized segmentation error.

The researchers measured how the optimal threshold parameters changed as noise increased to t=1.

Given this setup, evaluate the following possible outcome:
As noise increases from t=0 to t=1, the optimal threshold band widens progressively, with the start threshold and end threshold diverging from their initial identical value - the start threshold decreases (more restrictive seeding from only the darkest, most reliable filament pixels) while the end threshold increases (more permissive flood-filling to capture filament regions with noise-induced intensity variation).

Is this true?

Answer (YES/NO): NO